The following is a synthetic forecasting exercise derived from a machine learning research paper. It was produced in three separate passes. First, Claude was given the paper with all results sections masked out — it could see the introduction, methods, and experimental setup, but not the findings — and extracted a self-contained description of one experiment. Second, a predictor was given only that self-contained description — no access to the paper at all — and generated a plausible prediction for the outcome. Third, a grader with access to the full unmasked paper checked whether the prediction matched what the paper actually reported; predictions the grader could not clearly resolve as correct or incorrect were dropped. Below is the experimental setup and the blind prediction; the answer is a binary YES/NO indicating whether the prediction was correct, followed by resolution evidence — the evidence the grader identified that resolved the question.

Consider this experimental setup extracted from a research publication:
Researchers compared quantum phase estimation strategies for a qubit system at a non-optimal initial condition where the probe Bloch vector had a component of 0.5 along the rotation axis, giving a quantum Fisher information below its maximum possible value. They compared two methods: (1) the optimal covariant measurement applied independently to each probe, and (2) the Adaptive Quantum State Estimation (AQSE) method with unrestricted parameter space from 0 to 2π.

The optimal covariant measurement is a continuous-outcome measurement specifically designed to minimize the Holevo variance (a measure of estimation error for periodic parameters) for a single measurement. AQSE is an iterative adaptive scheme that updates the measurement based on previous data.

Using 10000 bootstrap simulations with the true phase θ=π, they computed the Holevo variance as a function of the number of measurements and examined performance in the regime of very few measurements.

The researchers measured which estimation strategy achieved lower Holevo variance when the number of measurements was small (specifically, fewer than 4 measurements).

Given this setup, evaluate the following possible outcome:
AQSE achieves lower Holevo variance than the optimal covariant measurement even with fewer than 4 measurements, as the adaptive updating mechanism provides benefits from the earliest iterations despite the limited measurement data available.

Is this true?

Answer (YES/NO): NO